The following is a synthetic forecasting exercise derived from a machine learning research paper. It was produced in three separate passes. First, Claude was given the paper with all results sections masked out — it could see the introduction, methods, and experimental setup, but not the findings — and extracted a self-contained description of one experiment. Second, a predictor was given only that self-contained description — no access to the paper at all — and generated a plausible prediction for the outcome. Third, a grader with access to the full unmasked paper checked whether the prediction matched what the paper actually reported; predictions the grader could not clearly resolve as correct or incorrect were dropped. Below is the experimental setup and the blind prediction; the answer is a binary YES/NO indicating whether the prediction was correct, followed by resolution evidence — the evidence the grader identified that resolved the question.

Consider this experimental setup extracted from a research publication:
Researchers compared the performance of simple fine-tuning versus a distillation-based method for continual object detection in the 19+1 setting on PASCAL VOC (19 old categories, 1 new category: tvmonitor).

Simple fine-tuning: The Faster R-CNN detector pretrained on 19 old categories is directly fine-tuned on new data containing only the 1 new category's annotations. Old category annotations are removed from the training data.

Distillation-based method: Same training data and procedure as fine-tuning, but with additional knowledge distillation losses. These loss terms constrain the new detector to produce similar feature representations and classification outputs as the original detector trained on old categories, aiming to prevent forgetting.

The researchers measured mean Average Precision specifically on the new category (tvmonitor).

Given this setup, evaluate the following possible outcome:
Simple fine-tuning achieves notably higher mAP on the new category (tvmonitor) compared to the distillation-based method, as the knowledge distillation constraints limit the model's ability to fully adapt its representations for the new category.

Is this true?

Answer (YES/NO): YES